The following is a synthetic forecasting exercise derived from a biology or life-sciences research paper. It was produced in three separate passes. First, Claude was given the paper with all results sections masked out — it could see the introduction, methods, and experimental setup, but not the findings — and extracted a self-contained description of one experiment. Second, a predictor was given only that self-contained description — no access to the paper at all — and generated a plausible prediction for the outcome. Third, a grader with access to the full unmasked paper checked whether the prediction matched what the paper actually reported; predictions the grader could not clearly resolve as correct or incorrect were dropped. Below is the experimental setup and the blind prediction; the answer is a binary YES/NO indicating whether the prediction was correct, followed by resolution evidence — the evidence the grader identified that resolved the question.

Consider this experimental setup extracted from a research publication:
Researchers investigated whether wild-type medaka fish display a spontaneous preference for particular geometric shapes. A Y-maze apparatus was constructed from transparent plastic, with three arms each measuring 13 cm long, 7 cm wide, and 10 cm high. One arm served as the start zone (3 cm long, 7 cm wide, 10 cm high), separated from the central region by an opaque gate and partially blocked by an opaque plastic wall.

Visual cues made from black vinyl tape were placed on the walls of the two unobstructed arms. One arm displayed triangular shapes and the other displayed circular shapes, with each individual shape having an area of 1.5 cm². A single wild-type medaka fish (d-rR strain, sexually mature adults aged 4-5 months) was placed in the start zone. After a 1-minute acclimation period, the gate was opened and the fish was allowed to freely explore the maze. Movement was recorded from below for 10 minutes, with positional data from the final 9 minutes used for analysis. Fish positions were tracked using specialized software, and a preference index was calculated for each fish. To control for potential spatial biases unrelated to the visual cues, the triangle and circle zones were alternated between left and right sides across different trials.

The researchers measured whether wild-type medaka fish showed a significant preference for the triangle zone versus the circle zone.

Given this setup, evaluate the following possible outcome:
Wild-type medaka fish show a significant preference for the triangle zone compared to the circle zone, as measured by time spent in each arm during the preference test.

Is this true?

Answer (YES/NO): YES